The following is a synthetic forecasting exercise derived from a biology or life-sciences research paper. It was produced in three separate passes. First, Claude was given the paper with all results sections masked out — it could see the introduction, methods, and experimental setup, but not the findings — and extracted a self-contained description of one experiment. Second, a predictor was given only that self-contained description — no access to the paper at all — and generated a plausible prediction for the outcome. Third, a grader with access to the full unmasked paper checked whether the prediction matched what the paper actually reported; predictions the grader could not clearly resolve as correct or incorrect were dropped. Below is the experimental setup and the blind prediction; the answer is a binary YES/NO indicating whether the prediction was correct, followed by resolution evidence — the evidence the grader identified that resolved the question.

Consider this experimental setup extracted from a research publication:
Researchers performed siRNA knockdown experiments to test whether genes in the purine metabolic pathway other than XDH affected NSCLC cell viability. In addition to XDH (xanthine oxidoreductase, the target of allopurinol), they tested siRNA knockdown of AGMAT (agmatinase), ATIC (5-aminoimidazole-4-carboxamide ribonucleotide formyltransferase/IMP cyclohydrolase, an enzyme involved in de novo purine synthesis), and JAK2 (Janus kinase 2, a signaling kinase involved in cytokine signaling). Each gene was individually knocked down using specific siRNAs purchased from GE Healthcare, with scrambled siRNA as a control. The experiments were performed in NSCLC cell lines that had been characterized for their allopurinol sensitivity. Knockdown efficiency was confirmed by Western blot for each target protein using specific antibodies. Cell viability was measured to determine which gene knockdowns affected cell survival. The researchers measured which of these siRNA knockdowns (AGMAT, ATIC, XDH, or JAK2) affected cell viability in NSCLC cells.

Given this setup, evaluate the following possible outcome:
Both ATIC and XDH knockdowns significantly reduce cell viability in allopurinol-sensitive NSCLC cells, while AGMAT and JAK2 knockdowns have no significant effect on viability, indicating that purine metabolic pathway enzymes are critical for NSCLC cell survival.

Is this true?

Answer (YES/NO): NO